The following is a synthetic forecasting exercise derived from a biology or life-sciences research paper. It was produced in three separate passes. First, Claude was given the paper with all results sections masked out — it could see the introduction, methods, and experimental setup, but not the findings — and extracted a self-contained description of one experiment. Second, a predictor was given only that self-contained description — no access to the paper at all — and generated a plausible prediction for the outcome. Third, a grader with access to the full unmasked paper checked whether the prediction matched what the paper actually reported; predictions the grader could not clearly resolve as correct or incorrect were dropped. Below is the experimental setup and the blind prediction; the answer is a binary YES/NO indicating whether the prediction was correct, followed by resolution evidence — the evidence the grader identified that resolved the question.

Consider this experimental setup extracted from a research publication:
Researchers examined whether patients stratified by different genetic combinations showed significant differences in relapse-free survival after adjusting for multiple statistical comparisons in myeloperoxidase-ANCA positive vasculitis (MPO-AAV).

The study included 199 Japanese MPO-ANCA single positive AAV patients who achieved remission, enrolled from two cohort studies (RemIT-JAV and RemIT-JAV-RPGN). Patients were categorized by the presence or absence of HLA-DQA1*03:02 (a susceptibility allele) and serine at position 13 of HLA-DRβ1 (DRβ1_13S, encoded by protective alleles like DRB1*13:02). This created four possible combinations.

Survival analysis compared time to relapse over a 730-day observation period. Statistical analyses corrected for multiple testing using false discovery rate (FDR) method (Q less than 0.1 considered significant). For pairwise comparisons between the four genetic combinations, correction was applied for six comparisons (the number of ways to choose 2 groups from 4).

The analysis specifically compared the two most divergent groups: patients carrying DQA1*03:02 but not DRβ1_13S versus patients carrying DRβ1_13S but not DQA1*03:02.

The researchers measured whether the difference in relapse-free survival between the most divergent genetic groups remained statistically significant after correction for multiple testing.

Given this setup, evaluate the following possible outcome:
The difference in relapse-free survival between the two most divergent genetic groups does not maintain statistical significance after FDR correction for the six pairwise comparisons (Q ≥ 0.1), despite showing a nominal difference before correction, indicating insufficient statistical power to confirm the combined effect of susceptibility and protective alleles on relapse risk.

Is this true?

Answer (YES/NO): NO